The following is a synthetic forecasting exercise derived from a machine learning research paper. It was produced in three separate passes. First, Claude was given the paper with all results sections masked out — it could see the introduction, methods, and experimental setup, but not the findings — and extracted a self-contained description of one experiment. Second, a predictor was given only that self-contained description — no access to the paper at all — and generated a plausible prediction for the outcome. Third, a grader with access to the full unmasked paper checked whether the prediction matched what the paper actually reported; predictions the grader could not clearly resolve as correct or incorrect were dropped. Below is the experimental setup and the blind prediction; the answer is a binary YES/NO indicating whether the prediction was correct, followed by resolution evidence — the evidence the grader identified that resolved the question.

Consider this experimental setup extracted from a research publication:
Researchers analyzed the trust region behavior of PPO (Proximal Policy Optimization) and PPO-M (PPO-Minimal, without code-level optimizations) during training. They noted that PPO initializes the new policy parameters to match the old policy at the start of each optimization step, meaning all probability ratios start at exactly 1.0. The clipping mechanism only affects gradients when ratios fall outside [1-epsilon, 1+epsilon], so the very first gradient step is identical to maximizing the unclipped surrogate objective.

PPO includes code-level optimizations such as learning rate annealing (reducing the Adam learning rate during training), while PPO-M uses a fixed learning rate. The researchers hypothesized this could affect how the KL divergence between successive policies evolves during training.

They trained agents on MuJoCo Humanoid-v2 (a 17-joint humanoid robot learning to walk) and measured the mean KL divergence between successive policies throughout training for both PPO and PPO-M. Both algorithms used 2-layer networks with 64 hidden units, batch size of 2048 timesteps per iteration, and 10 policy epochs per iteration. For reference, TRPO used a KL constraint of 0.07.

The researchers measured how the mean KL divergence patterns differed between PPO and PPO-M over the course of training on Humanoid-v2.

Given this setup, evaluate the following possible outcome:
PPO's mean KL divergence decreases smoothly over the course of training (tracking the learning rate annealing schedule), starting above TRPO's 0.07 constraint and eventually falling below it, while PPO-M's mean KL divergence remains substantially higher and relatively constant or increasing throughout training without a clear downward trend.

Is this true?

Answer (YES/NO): NO